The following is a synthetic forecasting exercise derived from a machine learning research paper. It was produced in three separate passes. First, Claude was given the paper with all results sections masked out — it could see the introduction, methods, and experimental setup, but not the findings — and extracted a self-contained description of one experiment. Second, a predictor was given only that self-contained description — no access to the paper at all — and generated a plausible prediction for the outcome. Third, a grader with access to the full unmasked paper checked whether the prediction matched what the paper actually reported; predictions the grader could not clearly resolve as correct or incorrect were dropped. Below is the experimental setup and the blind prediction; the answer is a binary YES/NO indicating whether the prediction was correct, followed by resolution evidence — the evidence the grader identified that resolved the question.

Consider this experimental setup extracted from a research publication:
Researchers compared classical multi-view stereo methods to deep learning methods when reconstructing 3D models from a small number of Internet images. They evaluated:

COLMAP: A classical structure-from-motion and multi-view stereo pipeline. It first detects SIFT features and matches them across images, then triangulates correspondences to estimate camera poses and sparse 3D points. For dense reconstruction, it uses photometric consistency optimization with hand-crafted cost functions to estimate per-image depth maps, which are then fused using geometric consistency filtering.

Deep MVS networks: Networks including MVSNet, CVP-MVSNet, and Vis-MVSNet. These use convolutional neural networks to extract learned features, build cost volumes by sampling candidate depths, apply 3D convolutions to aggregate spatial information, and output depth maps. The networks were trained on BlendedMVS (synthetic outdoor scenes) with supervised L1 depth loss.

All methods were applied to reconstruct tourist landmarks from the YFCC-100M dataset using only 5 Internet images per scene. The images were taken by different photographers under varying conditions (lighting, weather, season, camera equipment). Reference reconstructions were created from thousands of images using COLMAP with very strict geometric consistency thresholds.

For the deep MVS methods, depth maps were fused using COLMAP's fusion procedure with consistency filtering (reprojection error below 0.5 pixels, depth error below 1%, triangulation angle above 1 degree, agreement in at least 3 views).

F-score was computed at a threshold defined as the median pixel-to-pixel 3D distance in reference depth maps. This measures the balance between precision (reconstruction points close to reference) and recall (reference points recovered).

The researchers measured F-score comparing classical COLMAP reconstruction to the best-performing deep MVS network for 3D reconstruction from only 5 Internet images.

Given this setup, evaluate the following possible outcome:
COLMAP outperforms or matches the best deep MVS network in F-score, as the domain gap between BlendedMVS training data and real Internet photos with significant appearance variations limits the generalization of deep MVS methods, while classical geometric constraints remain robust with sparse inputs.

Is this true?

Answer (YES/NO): YES